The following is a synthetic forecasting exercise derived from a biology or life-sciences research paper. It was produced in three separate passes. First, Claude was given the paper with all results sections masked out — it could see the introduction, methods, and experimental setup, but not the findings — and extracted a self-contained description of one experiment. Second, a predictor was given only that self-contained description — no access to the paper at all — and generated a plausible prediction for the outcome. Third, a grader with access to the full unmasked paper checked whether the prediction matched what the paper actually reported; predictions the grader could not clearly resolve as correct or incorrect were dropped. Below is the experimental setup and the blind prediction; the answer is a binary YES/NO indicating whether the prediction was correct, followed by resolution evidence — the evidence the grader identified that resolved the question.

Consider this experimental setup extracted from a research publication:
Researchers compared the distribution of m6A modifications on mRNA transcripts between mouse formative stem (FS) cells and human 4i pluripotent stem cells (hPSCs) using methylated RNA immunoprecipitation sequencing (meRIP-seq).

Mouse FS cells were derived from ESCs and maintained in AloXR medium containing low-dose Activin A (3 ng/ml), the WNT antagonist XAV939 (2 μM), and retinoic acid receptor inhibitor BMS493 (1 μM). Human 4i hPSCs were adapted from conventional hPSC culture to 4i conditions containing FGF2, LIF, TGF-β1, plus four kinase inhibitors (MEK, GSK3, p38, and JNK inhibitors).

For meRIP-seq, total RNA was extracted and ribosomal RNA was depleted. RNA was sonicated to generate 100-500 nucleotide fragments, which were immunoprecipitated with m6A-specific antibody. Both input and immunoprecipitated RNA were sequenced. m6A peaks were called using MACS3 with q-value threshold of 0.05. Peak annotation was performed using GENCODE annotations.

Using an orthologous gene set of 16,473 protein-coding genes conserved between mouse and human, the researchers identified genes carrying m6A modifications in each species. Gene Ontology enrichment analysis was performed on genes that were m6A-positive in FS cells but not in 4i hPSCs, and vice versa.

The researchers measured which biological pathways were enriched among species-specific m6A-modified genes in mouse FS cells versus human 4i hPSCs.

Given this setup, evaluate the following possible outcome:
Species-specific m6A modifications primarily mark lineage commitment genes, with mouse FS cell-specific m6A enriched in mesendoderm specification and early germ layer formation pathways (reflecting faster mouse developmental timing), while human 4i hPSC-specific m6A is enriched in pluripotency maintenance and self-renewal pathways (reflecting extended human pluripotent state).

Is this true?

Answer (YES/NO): NO